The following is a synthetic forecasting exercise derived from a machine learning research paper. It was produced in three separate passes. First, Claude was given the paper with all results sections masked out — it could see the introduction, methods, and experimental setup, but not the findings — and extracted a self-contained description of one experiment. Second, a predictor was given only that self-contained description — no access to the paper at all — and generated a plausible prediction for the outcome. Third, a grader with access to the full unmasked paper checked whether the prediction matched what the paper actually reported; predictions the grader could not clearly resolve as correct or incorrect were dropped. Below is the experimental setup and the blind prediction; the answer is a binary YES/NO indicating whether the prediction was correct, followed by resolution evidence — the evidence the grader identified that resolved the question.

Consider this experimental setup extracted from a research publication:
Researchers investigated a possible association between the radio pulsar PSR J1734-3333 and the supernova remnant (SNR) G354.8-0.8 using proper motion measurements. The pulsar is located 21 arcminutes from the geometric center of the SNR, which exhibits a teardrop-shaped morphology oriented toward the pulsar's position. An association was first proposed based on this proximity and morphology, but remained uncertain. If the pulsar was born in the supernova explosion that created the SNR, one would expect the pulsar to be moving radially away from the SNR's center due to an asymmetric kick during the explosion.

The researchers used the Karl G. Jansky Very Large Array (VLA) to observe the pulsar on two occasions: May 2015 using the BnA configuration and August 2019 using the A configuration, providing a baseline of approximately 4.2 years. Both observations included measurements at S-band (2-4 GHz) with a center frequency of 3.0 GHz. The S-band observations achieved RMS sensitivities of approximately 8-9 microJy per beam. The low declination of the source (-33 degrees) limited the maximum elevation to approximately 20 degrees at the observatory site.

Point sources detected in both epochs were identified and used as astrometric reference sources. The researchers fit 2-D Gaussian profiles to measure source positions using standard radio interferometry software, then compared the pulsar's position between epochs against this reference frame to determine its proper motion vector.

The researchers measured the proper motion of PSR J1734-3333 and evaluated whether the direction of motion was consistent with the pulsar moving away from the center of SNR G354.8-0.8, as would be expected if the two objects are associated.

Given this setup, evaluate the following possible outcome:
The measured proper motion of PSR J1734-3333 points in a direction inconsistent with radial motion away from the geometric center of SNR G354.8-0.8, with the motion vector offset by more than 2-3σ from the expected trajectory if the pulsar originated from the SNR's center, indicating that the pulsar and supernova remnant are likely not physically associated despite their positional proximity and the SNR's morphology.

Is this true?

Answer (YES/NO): YES